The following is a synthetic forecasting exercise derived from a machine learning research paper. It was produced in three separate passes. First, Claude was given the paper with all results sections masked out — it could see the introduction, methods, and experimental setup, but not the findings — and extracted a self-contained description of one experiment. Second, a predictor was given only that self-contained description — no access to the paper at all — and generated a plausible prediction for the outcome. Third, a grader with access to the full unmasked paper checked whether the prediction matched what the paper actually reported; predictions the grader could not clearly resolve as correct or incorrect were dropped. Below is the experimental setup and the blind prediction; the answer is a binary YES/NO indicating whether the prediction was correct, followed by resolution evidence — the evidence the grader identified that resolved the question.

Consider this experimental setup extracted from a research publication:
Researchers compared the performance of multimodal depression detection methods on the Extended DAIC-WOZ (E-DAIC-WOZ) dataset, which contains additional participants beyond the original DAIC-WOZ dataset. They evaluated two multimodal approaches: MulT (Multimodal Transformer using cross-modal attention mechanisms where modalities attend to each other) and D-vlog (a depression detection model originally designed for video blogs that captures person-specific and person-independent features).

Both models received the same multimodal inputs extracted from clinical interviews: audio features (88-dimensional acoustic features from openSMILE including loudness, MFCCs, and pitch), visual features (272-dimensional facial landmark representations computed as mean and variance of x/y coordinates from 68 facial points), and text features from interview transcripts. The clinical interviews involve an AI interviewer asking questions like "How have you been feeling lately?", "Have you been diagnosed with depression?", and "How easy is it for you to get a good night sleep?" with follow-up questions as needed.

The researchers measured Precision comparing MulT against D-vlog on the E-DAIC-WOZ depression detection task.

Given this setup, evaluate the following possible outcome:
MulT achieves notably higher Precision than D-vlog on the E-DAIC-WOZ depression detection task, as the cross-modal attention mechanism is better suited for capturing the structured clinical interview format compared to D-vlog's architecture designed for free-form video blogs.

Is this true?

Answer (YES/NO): NO